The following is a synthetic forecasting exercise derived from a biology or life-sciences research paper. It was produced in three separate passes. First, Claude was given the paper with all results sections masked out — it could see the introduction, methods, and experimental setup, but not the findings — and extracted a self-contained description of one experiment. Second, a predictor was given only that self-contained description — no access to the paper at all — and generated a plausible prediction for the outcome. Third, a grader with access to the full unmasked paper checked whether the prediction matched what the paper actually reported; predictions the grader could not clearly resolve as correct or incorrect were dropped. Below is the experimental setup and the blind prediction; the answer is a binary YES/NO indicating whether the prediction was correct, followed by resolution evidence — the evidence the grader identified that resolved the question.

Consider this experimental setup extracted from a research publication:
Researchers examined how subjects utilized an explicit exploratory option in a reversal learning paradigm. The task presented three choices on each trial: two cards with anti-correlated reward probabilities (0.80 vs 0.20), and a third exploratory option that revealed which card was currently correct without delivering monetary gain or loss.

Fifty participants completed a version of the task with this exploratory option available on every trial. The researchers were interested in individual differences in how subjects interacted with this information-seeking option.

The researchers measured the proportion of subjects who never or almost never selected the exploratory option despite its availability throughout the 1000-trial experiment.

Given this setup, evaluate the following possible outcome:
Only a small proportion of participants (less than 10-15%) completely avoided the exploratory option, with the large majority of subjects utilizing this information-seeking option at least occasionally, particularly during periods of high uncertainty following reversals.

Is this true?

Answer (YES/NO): YES